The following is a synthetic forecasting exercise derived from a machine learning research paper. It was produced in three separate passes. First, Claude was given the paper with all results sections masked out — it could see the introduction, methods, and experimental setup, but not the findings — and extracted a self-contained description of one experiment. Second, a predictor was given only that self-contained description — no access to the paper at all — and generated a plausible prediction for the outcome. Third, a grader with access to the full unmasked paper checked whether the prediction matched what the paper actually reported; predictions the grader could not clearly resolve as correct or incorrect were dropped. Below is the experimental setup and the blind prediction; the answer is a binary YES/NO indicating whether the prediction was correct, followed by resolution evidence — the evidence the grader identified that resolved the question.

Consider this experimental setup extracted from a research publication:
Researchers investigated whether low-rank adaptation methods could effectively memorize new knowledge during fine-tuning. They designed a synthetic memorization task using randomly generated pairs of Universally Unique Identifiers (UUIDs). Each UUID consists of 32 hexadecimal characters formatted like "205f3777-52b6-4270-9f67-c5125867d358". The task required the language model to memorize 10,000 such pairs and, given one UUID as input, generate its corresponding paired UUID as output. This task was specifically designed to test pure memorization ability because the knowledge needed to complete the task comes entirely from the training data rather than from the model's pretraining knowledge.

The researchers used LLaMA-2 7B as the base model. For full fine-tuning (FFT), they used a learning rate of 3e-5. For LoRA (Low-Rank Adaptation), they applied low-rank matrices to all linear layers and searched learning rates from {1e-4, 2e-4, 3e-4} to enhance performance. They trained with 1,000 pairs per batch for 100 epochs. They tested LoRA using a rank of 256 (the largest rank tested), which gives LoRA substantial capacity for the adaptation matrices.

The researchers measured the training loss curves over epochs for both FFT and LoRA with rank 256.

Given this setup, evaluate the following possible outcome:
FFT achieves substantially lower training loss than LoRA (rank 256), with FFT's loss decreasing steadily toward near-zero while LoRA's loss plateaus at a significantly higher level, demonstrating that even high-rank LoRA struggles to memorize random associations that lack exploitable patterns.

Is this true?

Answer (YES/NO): NO